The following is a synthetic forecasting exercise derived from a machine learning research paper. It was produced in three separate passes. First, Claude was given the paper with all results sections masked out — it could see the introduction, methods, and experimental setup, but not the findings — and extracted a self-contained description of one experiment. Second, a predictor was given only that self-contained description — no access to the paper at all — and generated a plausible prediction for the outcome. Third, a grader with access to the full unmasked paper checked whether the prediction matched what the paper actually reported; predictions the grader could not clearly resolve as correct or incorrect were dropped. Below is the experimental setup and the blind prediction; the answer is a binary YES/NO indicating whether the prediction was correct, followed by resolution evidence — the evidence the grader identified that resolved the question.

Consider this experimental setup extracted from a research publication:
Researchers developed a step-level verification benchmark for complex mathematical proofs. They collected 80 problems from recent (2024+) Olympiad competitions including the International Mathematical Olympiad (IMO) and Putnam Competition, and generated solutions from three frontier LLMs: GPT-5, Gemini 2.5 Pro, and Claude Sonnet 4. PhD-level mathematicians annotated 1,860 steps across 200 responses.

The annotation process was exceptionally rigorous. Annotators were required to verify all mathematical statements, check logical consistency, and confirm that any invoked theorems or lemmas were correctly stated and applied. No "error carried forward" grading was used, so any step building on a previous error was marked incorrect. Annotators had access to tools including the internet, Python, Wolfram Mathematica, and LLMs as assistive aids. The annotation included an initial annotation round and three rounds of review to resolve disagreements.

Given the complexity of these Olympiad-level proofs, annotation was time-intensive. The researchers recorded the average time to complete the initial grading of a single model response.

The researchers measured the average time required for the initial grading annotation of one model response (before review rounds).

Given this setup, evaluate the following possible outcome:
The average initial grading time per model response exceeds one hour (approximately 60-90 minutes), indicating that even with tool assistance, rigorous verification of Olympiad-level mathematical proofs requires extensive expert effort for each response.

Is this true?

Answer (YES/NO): YES